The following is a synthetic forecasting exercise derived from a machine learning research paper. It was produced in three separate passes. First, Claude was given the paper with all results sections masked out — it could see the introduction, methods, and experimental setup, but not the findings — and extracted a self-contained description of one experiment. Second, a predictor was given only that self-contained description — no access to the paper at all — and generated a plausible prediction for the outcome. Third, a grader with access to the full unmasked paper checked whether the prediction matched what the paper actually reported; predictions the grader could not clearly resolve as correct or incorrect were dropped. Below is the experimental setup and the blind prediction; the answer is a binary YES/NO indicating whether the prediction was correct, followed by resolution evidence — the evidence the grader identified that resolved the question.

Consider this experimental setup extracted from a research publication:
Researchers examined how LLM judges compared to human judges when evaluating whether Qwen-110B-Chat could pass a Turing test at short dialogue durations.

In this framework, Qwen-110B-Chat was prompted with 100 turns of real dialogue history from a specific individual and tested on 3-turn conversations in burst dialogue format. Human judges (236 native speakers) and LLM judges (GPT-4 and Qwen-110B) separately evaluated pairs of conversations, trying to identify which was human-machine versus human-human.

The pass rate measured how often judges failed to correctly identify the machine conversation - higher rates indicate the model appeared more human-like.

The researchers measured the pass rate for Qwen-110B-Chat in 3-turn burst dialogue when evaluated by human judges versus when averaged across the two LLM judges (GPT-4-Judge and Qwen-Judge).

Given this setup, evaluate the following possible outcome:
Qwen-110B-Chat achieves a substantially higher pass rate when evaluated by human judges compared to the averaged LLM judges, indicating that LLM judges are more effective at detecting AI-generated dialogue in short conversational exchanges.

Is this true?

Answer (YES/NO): NO